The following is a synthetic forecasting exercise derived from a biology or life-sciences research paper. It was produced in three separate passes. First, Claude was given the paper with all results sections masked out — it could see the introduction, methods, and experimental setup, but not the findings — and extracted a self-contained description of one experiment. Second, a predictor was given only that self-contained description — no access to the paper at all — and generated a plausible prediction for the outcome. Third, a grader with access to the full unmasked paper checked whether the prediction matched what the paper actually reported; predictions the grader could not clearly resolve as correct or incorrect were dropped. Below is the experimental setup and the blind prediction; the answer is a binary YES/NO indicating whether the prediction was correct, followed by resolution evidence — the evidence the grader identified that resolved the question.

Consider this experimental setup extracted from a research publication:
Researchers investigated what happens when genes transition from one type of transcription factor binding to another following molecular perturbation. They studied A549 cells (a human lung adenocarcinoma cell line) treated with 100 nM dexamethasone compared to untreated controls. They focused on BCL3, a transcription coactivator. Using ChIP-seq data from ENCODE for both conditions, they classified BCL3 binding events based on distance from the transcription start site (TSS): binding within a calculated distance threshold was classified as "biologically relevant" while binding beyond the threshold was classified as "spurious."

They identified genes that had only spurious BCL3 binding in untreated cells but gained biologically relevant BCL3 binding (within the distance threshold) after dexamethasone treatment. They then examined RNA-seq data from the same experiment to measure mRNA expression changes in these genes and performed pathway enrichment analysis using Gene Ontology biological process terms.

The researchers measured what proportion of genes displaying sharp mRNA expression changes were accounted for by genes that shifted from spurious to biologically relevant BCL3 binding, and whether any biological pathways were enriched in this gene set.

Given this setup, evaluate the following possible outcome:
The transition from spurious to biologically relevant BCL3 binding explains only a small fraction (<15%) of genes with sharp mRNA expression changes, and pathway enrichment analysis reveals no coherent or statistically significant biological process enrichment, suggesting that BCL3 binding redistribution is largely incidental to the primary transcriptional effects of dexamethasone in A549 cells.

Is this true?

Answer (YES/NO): NO